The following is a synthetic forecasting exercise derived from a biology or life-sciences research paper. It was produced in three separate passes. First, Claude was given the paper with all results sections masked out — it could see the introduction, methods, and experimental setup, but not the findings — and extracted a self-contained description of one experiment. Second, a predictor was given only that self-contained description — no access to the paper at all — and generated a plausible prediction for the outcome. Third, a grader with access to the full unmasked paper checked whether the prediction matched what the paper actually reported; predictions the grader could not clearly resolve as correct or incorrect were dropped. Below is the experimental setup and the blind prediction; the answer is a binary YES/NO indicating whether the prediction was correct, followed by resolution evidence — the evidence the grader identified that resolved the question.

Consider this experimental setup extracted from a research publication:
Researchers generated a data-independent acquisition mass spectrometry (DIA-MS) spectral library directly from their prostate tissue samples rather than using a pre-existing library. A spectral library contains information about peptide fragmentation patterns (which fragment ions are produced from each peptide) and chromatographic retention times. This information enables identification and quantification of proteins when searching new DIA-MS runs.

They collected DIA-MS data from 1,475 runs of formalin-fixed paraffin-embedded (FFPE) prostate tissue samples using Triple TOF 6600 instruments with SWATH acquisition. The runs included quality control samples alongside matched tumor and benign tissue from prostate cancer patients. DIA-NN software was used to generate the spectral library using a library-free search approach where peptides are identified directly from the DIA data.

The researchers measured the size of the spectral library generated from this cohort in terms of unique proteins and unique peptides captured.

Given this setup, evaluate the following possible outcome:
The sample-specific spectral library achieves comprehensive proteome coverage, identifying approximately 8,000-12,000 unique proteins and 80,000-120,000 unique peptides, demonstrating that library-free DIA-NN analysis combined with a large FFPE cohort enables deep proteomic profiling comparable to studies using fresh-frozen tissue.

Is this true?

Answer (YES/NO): YES